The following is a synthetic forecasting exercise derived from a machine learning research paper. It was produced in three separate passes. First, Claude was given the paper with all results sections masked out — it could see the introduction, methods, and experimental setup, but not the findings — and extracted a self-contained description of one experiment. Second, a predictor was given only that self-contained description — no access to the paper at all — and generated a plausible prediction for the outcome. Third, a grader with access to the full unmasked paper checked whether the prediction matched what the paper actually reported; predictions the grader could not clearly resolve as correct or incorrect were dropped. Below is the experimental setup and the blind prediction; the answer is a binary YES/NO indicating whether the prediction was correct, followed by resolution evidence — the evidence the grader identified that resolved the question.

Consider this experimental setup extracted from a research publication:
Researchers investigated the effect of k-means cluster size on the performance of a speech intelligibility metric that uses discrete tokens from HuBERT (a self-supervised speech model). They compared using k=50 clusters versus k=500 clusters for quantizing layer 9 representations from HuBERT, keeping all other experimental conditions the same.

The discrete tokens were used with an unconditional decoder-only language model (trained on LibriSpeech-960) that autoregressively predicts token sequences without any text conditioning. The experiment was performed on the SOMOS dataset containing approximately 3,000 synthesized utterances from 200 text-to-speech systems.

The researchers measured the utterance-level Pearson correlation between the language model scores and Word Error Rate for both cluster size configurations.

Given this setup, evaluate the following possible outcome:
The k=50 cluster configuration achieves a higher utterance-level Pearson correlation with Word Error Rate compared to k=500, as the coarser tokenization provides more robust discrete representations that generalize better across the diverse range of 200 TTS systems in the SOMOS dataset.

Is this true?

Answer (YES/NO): NO